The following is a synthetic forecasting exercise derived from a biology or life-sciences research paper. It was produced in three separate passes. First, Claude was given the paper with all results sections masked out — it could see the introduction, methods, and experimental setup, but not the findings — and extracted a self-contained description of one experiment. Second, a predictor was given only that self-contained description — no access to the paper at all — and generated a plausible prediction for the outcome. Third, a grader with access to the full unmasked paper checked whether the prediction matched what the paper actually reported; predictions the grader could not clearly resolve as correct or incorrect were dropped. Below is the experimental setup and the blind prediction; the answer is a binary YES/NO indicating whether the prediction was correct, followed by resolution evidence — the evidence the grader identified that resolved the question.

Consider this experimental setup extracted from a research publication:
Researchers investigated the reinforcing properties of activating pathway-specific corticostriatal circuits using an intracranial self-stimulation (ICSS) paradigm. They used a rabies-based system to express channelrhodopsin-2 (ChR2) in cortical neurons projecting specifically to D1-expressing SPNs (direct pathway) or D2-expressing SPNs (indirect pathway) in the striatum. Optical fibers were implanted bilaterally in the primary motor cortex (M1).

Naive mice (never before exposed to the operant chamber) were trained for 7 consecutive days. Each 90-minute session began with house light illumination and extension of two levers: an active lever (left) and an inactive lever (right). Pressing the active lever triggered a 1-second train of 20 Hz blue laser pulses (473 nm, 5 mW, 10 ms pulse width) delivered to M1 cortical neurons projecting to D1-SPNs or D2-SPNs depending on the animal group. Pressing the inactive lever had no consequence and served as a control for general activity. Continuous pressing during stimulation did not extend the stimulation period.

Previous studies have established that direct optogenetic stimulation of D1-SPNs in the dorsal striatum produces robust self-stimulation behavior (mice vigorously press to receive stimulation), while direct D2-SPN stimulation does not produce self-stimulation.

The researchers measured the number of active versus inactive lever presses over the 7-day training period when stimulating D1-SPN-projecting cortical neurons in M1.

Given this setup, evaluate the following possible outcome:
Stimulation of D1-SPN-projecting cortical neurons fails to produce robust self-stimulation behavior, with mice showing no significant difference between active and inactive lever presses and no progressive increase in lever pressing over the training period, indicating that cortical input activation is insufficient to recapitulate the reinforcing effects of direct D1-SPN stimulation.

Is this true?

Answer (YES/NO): NO